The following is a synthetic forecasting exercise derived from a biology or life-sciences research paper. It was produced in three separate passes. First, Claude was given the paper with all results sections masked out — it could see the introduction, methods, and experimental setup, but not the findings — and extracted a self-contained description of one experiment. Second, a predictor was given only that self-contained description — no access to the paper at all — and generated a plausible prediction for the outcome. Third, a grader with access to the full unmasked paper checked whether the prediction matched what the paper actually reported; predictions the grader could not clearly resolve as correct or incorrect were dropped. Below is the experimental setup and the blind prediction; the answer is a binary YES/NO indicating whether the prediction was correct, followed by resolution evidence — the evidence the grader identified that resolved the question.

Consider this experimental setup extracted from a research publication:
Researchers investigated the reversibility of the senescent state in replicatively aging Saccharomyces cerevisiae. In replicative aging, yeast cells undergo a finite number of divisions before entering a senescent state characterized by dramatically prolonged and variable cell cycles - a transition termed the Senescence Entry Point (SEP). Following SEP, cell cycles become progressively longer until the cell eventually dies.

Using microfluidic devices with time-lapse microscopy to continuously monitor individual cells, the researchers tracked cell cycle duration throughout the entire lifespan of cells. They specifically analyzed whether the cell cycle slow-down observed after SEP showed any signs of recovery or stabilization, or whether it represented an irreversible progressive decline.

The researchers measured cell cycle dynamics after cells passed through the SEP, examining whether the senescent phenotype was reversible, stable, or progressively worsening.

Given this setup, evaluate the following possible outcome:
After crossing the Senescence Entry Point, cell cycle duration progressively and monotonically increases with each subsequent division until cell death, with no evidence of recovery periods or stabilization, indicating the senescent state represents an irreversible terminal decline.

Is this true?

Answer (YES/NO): YES